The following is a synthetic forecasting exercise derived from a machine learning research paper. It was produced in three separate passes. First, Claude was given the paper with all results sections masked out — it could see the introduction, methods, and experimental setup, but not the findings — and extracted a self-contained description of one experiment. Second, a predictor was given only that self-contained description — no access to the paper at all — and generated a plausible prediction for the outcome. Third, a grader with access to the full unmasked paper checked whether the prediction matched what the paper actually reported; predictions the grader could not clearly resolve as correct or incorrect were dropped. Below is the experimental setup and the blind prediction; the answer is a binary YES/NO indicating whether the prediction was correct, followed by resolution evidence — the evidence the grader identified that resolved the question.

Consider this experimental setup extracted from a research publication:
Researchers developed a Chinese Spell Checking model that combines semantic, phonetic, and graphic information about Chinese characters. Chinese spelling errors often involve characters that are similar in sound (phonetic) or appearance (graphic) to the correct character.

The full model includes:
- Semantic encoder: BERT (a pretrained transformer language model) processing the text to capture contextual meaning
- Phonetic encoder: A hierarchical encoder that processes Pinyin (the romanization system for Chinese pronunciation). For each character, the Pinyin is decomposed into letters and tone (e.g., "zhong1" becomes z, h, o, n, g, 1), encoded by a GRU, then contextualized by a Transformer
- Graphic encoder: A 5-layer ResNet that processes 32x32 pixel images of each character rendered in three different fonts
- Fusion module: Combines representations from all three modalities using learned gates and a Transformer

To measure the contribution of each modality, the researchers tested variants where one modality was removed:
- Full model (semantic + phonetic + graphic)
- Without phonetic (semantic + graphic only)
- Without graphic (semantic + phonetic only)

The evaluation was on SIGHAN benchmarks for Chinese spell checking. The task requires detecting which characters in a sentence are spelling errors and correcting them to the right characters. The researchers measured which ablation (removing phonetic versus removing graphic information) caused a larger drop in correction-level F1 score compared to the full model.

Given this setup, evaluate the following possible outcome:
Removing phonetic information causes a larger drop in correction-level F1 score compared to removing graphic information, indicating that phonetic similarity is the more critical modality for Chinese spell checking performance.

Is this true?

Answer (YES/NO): YES